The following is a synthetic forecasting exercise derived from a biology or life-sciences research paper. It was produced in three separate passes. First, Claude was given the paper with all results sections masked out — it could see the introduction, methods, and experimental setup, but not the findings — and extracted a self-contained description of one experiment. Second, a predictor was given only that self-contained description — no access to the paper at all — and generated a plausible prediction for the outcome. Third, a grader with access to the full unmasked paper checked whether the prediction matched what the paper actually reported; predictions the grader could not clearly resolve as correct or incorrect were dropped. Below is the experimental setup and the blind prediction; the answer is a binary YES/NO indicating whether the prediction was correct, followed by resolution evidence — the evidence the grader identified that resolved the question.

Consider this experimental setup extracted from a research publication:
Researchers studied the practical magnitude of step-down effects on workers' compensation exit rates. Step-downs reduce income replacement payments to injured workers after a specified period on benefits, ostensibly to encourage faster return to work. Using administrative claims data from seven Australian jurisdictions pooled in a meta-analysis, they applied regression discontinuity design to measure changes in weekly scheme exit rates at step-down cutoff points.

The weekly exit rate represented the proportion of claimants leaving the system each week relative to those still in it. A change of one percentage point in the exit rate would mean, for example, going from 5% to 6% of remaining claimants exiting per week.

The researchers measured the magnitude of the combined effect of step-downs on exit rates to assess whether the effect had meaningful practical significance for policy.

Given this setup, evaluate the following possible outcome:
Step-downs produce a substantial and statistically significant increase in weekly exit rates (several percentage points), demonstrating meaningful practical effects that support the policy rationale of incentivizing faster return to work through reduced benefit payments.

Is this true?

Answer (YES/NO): NO